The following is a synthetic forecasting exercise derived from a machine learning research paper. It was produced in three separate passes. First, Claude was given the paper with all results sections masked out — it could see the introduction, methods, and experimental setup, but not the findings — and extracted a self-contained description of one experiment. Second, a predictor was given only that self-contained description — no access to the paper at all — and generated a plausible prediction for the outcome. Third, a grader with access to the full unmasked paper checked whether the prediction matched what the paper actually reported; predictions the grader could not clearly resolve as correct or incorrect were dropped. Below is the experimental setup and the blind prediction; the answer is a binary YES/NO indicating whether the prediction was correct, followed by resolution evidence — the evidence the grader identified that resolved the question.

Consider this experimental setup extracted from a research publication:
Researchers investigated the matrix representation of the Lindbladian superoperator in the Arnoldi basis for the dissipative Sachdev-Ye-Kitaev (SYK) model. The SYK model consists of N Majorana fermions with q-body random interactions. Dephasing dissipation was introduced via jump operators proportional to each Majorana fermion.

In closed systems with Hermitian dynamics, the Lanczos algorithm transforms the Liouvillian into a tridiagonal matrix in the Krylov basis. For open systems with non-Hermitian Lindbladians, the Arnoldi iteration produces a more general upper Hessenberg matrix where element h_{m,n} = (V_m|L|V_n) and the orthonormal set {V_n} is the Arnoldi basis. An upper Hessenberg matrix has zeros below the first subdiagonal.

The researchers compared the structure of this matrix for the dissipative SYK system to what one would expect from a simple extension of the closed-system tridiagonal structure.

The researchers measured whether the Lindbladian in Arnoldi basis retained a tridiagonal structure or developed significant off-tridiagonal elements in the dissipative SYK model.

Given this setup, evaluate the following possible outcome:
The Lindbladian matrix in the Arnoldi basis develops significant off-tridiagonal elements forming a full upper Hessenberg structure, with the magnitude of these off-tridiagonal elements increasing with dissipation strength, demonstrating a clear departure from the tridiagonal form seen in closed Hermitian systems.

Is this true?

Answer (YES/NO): NO